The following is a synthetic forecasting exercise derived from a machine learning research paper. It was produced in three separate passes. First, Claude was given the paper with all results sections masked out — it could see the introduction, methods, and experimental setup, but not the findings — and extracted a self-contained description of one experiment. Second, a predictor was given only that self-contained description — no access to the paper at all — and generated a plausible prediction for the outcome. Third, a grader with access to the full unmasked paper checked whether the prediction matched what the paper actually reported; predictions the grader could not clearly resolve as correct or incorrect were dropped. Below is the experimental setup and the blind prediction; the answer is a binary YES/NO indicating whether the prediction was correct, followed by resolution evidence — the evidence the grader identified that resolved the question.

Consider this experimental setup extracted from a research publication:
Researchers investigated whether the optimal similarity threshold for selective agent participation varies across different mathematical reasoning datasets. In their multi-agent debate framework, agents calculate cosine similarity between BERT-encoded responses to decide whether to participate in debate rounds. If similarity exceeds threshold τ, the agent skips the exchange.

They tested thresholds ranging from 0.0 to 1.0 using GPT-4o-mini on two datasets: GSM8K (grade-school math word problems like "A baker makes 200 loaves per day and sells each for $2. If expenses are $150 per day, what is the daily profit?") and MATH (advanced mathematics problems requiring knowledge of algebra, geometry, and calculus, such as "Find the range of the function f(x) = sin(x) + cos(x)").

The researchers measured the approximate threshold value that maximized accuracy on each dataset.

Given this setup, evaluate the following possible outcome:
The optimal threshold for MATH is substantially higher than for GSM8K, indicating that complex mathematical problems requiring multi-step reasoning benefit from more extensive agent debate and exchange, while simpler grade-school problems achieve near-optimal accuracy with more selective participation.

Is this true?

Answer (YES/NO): YES